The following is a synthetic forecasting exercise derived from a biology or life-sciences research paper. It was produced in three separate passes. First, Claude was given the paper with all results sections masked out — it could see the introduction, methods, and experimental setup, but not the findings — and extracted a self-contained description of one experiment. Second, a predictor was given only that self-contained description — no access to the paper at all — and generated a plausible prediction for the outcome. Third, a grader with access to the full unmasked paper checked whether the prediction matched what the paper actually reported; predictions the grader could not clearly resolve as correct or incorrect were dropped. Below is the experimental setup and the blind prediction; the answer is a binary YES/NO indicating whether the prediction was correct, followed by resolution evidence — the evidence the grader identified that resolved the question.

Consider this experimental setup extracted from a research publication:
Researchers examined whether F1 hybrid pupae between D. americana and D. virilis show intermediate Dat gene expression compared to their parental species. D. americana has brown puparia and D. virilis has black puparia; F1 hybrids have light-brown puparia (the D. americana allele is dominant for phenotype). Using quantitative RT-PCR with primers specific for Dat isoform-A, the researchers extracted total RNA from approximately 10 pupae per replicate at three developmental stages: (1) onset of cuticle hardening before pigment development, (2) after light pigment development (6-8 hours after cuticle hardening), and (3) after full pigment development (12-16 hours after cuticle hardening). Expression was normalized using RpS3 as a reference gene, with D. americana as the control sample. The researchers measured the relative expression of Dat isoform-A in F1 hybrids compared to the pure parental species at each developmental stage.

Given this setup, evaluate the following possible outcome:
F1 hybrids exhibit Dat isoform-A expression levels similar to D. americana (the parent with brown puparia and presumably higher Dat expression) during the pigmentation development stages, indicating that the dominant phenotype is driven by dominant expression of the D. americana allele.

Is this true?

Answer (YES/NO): NO